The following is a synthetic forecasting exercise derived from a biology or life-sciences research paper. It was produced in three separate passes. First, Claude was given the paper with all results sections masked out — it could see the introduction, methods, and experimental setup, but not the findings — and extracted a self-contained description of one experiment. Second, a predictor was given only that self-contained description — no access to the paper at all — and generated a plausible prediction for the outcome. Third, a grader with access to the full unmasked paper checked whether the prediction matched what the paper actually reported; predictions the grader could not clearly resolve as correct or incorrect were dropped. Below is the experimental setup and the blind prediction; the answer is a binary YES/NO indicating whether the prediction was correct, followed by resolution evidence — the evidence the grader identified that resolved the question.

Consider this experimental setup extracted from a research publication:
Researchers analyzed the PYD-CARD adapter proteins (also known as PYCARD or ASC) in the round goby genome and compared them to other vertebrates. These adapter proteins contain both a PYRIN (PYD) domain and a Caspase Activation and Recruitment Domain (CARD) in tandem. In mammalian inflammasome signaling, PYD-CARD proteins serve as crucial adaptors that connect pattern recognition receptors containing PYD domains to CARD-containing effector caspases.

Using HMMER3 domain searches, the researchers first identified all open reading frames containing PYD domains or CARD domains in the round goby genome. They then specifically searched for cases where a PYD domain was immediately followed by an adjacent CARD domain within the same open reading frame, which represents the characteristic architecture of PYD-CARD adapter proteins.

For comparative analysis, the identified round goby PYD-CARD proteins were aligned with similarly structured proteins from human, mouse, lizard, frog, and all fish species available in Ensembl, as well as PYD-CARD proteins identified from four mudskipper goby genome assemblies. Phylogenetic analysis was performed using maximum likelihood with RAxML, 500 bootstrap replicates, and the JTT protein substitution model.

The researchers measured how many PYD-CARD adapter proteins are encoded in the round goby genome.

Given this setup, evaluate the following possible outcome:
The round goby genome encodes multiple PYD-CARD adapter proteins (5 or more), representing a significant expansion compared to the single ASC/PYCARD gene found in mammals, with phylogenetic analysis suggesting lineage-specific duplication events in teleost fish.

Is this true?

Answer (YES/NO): YES